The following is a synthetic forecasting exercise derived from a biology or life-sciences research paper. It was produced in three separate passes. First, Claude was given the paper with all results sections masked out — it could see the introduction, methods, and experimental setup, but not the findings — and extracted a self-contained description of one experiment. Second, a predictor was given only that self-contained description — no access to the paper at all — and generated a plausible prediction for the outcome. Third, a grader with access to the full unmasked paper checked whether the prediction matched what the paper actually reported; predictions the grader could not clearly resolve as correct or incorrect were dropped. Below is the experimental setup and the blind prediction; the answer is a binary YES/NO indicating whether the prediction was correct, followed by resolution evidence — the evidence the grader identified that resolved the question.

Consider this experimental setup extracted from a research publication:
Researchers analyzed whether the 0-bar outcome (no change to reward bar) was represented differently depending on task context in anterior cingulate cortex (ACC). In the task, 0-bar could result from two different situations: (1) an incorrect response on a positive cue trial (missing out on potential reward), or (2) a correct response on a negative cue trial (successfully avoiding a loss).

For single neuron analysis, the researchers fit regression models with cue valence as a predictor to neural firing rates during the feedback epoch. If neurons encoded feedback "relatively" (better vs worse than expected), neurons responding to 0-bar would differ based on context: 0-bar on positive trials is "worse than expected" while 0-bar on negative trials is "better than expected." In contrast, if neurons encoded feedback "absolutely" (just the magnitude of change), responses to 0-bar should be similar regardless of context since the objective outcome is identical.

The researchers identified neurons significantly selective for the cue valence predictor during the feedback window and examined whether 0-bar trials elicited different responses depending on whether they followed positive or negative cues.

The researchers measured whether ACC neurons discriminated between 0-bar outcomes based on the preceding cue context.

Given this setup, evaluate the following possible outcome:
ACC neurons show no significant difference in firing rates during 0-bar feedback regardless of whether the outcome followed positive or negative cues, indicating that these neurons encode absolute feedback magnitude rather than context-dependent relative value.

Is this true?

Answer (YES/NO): NO